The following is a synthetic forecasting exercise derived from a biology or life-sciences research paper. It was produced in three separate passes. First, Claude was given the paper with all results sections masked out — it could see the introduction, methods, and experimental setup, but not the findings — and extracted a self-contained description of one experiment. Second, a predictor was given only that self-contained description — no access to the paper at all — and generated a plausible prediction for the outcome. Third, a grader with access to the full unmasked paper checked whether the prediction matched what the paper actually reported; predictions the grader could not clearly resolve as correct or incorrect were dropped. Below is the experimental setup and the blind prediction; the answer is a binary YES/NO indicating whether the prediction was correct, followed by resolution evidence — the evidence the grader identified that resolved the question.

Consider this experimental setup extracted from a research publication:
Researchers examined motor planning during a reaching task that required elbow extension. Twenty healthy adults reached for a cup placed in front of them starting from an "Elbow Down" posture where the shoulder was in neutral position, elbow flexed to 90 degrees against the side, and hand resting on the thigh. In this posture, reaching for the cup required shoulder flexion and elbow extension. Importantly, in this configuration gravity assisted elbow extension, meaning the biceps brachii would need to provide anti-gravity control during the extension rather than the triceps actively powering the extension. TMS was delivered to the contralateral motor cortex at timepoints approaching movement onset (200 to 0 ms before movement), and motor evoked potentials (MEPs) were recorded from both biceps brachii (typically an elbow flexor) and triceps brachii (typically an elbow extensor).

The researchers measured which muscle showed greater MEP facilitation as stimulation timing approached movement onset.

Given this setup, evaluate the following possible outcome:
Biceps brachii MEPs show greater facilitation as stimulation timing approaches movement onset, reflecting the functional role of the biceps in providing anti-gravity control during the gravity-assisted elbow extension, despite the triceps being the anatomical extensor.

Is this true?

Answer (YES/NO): YES